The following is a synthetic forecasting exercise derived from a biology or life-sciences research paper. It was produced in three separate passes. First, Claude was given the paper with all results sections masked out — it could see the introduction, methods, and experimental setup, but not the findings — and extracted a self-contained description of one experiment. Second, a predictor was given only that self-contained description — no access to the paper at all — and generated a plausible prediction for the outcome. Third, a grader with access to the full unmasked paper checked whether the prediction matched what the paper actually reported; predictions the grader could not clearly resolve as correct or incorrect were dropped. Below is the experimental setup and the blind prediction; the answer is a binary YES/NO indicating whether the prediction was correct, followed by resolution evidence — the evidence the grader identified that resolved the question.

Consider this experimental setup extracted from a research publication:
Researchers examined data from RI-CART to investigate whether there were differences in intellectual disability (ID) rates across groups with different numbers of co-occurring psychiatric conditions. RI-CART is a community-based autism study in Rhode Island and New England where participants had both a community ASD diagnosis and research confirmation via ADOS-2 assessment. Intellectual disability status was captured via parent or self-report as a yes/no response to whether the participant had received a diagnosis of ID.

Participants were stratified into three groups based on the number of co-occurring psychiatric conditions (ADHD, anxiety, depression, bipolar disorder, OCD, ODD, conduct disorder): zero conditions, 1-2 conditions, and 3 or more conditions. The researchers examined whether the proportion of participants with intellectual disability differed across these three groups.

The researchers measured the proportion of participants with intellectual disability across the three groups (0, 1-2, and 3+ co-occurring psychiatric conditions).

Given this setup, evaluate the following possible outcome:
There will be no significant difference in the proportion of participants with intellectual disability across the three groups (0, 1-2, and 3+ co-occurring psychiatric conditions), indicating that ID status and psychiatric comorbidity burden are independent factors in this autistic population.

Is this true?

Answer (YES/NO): YES